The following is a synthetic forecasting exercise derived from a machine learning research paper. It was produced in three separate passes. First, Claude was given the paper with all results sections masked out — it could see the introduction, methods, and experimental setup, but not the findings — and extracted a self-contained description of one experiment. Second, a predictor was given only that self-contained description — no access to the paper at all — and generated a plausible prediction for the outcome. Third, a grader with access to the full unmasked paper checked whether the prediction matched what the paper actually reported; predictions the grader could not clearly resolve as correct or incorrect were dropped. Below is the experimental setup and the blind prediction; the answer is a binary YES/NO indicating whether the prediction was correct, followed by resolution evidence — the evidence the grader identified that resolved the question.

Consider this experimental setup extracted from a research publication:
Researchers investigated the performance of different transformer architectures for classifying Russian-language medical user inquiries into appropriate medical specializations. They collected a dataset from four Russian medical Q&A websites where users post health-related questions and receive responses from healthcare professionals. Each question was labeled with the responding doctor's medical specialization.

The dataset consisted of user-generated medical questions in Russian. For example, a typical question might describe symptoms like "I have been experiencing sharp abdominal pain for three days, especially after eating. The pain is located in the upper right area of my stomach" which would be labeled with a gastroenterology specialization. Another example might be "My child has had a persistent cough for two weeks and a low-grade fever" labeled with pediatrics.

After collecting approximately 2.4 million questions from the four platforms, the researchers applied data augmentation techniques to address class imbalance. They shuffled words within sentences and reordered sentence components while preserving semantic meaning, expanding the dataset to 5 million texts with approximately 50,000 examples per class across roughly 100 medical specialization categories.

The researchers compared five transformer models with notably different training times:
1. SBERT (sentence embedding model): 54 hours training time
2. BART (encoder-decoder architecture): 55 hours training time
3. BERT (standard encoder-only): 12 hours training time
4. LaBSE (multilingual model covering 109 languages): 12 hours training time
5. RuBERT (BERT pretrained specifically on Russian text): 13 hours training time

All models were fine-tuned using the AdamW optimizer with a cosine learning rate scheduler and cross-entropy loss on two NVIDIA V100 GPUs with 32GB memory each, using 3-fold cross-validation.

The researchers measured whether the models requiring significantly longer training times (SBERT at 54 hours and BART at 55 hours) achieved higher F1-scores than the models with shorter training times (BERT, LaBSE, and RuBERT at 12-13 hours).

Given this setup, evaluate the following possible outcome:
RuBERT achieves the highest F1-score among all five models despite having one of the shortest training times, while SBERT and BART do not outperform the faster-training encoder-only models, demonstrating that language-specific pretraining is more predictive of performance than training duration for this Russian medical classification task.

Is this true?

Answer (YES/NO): NO